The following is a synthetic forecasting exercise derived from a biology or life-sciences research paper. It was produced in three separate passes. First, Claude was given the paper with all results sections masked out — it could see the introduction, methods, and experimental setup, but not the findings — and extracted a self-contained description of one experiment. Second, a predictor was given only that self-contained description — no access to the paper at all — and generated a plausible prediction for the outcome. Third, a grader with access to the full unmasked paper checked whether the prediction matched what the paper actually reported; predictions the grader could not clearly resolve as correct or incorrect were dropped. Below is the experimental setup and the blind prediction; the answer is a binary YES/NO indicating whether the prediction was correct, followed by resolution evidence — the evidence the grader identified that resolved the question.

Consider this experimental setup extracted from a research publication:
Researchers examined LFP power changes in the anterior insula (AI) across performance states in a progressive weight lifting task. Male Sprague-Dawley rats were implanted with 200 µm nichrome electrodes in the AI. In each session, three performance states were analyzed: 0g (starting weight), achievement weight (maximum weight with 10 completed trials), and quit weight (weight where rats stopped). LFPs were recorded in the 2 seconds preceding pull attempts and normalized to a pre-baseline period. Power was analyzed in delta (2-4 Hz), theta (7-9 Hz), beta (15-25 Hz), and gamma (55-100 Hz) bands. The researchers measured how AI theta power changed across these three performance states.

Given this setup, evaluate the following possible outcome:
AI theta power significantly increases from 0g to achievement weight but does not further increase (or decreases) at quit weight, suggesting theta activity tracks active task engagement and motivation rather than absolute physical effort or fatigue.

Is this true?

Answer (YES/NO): NO